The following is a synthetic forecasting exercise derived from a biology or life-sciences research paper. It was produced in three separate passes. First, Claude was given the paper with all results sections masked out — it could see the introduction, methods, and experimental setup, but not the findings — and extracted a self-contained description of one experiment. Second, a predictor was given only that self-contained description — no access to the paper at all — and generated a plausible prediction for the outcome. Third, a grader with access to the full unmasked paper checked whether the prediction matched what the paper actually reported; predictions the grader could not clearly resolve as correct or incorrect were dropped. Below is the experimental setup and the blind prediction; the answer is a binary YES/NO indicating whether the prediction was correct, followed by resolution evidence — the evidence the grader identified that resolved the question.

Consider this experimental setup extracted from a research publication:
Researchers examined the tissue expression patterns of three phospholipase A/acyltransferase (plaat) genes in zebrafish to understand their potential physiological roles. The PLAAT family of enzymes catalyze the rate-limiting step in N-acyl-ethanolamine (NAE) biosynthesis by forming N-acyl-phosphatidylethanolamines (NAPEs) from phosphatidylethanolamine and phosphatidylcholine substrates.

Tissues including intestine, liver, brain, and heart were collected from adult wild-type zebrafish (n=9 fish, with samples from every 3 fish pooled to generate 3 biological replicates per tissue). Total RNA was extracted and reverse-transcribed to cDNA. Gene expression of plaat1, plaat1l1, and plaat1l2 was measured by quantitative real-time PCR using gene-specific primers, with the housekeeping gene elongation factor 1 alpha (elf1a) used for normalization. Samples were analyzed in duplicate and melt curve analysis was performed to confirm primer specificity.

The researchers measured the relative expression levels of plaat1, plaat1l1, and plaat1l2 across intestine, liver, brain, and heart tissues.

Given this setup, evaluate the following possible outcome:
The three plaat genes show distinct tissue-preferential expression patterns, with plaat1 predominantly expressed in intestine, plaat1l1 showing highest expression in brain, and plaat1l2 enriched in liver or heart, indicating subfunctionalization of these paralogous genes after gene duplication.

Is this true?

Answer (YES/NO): NO